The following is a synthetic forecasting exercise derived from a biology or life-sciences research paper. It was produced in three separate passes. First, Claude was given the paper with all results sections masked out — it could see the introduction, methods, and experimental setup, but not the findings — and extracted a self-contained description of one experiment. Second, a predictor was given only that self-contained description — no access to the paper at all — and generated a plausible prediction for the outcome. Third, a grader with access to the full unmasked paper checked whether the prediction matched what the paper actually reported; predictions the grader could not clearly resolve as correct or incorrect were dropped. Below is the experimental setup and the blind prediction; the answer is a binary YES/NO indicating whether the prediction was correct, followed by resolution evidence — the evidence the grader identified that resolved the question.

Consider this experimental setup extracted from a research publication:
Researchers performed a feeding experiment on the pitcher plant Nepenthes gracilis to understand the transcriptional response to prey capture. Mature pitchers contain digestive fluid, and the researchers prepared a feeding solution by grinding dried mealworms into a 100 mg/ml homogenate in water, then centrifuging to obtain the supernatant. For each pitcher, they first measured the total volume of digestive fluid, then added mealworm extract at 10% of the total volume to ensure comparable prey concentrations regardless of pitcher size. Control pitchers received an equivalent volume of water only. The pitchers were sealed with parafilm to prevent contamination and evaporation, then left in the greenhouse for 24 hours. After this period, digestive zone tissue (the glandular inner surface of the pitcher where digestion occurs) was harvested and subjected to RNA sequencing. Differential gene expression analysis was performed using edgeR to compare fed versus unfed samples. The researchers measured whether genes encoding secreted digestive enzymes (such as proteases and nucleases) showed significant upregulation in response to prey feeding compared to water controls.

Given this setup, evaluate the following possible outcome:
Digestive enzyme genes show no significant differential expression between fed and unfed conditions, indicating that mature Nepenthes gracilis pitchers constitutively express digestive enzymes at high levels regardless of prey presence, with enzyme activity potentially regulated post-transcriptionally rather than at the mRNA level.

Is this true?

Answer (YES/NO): NO